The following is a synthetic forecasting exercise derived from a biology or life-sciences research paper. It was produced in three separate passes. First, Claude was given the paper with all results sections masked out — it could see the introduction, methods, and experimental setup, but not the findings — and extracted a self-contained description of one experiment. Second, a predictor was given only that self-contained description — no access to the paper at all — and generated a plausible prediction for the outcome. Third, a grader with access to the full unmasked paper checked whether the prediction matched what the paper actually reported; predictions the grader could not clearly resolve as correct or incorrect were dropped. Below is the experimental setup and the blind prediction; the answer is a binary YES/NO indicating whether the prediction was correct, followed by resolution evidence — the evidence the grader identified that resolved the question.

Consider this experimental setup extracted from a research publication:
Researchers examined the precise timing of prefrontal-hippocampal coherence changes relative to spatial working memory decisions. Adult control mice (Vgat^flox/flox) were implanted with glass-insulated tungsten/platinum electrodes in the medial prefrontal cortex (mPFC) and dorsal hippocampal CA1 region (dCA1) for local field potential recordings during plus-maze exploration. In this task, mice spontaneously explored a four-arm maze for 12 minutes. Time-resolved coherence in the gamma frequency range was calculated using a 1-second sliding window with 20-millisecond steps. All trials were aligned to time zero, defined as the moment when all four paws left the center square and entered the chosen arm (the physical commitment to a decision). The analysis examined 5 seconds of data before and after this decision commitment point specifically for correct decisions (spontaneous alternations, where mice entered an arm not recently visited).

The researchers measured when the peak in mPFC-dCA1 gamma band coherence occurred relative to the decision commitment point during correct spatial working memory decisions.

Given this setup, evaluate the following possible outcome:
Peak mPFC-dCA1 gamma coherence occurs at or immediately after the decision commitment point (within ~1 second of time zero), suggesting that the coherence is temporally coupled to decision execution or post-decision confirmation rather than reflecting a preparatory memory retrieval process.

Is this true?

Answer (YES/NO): NO